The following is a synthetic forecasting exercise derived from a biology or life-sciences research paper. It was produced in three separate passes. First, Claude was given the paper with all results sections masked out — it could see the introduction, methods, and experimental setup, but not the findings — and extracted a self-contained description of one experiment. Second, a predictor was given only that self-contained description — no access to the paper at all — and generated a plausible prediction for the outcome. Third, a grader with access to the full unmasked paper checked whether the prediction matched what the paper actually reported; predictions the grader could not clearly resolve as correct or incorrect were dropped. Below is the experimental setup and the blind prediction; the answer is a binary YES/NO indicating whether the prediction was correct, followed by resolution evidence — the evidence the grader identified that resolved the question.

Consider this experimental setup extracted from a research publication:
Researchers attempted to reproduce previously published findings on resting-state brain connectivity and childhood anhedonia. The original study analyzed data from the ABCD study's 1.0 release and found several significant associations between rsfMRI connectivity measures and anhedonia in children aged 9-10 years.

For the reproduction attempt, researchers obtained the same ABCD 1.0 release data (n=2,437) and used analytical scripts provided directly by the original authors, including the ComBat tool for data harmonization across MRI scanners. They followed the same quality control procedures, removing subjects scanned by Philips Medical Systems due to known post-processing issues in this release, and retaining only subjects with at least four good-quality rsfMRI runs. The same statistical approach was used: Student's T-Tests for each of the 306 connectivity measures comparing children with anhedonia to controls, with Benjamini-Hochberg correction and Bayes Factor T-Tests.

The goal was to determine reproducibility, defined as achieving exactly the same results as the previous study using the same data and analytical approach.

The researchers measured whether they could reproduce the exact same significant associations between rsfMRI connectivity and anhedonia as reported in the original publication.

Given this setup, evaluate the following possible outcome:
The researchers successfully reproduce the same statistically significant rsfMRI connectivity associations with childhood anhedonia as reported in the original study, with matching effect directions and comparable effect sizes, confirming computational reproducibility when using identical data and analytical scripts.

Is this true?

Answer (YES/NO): YES